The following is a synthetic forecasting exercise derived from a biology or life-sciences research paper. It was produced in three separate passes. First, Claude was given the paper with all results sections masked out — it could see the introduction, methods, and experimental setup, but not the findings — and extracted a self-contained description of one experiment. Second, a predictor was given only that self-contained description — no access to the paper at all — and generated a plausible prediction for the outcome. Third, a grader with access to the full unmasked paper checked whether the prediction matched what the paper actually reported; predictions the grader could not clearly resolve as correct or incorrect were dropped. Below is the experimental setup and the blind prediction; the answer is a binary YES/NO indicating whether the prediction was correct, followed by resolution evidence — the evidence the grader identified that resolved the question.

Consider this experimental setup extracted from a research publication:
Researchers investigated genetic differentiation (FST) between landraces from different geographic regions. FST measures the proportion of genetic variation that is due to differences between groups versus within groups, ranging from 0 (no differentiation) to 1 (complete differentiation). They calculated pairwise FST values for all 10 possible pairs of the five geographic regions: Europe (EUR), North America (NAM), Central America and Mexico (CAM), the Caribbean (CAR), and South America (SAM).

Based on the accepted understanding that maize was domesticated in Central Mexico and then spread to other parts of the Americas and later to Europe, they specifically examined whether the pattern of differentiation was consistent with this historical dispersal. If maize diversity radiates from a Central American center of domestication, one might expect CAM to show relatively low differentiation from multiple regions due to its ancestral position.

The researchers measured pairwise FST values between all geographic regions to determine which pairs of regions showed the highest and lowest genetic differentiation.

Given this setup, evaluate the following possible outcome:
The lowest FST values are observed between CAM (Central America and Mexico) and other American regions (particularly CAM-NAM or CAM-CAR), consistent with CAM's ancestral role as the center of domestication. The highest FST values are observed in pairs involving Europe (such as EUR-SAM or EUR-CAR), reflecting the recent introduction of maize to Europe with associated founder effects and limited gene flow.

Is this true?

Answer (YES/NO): NO